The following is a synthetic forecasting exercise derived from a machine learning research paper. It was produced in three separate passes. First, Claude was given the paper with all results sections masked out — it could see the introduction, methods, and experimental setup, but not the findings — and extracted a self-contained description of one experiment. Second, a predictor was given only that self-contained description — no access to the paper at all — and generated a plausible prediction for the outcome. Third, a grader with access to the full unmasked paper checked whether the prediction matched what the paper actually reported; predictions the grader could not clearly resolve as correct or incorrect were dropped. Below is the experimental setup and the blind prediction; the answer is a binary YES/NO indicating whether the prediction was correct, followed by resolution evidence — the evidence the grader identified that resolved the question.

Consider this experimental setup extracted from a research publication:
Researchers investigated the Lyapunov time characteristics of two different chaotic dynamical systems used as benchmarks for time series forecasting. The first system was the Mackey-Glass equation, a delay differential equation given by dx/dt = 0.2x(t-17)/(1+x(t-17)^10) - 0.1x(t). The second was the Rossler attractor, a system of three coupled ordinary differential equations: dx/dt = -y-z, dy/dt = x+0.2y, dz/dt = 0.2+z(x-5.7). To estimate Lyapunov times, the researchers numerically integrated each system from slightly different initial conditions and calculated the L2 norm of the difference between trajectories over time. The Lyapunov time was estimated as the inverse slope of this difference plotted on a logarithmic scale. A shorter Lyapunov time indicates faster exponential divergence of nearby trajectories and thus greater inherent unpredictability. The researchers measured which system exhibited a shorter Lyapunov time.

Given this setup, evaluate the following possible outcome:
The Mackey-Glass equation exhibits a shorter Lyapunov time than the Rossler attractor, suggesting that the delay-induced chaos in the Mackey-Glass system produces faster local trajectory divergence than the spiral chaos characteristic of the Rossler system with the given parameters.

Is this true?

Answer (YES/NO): NO